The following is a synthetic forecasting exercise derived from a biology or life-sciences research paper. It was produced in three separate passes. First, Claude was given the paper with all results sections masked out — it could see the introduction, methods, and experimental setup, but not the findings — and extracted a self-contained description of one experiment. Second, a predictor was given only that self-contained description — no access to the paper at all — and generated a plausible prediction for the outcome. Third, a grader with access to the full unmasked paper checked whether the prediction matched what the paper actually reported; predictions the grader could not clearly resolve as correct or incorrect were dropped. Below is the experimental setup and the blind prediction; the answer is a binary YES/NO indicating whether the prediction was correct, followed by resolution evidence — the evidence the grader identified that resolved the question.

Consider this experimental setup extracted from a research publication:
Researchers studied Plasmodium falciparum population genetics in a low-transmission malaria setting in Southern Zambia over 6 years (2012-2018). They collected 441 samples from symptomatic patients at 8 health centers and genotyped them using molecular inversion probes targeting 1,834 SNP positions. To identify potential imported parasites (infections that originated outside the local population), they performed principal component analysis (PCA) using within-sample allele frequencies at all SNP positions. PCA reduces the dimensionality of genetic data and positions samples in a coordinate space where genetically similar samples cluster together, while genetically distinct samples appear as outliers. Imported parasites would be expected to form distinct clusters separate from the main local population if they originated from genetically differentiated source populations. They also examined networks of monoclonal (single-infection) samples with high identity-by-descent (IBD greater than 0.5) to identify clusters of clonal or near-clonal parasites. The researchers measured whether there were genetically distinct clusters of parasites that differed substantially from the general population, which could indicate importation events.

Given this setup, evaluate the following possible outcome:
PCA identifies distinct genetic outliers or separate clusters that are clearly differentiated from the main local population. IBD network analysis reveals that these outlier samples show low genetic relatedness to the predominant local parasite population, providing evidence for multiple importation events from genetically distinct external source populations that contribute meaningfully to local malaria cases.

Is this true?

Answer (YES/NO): YES